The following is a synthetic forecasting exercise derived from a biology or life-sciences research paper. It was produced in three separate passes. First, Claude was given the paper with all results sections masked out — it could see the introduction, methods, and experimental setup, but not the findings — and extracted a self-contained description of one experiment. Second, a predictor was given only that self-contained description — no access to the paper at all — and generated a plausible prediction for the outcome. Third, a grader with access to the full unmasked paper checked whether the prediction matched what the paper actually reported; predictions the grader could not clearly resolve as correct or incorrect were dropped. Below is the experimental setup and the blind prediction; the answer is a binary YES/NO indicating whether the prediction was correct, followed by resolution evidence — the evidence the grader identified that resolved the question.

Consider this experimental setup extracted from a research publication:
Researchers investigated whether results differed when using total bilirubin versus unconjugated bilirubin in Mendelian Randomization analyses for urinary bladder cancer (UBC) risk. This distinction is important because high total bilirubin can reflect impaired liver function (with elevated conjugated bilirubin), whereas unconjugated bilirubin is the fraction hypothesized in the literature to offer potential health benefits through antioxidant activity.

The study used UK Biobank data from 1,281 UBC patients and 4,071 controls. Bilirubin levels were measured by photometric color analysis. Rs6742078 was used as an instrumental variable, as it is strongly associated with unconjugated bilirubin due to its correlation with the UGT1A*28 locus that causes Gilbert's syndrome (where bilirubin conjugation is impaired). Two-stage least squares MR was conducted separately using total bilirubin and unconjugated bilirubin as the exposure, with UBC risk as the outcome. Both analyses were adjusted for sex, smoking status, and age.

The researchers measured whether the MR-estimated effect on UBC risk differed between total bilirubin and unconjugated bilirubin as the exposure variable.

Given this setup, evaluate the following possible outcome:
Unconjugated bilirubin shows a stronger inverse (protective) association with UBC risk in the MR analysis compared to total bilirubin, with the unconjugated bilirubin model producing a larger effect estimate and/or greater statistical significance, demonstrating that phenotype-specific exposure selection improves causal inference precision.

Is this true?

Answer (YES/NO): NO